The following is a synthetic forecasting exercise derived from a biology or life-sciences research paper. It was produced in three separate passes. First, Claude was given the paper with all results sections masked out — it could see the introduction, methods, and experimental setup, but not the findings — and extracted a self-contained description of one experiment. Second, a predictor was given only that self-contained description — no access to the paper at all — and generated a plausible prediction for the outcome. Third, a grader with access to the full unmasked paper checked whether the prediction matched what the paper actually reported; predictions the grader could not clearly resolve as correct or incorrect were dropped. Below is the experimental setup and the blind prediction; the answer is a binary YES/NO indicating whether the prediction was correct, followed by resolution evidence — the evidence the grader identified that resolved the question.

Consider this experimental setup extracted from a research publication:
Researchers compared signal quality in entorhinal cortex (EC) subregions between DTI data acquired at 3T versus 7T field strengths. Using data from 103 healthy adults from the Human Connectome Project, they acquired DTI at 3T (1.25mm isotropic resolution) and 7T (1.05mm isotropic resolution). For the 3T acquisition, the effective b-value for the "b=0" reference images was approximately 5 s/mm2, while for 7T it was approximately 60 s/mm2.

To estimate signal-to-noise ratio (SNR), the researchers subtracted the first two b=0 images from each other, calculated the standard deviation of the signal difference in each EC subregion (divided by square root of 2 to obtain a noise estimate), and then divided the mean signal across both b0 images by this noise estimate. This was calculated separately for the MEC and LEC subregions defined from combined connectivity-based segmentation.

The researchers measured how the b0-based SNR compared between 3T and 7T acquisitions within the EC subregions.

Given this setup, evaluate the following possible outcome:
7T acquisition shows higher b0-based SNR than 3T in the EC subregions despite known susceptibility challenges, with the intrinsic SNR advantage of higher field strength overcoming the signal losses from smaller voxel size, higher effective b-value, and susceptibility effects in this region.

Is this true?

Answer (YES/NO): NO